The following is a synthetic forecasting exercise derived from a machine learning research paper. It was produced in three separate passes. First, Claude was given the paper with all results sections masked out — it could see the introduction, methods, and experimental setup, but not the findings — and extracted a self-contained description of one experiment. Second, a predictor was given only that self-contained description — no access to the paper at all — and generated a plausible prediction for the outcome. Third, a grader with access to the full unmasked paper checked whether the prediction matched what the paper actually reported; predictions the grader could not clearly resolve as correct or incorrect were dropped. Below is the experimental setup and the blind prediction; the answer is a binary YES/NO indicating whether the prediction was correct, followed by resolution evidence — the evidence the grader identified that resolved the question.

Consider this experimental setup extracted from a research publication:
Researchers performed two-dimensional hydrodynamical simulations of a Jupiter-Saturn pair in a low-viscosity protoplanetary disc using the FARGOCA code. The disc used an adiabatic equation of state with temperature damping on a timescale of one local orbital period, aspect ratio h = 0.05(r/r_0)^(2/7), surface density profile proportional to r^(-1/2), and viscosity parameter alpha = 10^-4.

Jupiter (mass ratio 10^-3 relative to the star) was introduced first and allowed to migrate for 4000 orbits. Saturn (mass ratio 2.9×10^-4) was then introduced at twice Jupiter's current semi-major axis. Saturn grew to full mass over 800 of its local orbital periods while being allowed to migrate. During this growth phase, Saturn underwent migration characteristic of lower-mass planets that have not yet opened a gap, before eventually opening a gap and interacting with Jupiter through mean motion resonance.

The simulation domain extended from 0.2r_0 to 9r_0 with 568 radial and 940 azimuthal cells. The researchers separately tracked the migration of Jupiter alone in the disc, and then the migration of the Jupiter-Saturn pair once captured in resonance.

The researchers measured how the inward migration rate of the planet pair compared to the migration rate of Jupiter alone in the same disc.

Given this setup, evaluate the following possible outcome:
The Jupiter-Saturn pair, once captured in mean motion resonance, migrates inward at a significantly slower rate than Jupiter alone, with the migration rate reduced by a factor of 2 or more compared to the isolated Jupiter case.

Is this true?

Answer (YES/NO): NO